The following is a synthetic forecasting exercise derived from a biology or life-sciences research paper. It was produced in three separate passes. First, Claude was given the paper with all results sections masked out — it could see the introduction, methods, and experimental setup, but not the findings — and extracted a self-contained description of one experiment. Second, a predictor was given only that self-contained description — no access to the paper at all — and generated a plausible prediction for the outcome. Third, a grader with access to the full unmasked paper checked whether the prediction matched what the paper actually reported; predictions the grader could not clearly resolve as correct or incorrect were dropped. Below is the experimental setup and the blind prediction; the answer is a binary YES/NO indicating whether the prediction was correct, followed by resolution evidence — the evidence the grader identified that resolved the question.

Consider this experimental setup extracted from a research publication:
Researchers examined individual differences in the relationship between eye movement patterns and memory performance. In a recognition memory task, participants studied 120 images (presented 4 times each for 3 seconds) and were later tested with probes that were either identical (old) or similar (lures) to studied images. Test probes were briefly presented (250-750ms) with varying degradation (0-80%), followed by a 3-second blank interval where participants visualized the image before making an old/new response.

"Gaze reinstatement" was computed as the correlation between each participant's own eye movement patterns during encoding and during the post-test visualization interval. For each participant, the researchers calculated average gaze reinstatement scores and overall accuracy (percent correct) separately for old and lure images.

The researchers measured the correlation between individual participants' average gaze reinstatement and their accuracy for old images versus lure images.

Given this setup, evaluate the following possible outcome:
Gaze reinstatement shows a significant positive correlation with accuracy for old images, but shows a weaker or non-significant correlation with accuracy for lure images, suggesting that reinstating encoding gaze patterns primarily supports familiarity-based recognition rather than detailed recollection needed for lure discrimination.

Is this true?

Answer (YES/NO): NO